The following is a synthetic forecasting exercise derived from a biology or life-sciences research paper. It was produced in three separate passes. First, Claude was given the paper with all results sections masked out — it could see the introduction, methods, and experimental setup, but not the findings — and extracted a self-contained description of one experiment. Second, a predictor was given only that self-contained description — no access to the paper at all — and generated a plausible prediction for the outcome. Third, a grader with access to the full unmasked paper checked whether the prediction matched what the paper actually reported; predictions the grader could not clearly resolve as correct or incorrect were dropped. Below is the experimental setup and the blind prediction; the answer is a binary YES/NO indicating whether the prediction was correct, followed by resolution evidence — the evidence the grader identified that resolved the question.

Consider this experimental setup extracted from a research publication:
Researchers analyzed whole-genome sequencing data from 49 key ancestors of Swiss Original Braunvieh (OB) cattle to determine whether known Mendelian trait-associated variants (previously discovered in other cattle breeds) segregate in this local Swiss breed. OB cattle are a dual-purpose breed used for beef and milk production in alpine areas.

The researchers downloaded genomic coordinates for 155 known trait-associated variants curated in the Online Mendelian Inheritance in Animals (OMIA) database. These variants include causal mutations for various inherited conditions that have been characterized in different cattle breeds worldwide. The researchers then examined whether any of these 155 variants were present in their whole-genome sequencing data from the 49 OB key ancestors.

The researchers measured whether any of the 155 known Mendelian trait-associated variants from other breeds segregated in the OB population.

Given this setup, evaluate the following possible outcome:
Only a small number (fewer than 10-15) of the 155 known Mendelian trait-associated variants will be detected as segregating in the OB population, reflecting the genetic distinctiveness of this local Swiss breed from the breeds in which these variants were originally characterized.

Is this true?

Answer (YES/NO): YES